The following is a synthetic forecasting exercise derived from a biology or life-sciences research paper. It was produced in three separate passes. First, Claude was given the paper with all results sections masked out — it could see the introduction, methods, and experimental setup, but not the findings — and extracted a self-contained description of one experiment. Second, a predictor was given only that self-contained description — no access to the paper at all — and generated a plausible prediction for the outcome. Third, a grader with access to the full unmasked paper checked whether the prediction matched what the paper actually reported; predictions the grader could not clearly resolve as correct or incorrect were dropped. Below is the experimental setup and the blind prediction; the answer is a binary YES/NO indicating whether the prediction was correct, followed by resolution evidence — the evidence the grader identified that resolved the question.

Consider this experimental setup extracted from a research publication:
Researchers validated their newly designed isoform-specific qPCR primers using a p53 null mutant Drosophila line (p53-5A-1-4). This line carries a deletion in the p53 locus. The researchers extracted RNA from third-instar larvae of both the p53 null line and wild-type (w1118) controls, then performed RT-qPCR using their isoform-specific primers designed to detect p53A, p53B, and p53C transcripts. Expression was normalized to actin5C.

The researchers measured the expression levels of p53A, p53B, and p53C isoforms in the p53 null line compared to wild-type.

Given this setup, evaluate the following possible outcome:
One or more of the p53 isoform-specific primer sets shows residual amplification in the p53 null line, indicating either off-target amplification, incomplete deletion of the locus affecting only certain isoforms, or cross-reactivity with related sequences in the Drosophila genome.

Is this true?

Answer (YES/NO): NO